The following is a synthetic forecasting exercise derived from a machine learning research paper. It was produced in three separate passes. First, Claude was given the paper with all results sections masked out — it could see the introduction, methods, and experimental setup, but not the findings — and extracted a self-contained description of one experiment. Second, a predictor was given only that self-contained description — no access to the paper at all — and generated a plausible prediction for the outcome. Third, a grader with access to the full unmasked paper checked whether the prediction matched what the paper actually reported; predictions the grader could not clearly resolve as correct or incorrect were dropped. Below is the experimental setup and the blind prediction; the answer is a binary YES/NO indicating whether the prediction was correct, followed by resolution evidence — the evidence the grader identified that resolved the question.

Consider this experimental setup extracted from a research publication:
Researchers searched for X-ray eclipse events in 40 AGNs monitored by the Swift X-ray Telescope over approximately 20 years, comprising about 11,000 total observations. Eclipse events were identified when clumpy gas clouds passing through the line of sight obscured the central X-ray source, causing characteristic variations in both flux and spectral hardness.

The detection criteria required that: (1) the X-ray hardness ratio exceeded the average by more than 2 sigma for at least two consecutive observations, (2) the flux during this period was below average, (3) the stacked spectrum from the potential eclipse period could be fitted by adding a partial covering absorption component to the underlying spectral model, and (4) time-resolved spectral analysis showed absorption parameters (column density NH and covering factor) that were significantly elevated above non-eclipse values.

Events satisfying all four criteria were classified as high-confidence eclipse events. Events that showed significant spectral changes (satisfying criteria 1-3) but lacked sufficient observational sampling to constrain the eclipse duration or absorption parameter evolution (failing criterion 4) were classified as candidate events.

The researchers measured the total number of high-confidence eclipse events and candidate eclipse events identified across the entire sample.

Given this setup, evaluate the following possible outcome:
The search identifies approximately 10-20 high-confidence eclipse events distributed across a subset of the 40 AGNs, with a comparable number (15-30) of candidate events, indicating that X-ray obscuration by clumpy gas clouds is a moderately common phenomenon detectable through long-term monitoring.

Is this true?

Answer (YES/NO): NO